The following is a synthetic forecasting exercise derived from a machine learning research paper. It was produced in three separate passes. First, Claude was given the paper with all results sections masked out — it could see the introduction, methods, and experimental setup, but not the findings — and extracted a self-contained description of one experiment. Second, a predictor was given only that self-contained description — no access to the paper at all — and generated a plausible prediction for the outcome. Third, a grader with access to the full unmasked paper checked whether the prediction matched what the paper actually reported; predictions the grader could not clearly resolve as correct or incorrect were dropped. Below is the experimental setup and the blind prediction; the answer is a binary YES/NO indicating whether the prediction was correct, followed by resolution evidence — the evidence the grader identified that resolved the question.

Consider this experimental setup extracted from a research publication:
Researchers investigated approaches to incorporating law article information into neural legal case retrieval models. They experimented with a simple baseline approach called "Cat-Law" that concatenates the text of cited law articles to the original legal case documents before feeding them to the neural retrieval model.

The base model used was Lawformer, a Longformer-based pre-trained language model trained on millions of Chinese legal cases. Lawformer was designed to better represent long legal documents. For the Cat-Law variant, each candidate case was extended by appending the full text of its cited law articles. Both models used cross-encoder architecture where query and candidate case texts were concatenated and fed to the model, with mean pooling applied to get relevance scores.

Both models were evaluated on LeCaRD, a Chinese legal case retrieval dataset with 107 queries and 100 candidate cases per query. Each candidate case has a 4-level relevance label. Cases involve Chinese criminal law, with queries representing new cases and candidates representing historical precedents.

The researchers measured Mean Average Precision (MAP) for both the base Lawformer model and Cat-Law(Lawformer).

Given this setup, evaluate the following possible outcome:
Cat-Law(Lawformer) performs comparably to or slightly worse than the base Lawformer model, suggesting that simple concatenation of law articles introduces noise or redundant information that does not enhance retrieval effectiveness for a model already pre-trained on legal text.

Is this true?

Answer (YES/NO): YES